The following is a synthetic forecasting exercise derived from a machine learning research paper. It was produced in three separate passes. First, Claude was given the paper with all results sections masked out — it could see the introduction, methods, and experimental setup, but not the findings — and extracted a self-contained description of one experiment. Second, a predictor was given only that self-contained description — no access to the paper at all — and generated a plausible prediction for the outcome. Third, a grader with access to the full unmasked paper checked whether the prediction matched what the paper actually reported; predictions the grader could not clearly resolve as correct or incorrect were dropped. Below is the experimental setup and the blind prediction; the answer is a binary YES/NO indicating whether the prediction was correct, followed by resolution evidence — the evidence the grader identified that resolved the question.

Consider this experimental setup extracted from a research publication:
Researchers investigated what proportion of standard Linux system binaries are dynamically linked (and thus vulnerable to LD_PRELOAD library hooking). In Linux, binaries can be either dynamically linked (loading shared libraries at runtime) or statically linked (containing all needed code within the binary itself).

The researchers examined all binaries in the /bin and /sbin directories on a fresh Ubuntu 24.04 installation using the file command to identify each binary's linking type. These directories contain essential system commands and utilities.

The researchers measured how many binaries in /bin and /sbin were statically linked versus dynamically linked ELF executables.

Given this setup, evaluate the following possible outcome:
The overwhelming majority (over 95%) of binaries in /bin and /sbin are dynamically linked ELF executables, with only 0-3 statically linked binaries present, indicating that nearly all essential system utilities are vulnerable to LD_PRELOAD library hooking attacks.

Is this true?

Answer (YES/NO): YES